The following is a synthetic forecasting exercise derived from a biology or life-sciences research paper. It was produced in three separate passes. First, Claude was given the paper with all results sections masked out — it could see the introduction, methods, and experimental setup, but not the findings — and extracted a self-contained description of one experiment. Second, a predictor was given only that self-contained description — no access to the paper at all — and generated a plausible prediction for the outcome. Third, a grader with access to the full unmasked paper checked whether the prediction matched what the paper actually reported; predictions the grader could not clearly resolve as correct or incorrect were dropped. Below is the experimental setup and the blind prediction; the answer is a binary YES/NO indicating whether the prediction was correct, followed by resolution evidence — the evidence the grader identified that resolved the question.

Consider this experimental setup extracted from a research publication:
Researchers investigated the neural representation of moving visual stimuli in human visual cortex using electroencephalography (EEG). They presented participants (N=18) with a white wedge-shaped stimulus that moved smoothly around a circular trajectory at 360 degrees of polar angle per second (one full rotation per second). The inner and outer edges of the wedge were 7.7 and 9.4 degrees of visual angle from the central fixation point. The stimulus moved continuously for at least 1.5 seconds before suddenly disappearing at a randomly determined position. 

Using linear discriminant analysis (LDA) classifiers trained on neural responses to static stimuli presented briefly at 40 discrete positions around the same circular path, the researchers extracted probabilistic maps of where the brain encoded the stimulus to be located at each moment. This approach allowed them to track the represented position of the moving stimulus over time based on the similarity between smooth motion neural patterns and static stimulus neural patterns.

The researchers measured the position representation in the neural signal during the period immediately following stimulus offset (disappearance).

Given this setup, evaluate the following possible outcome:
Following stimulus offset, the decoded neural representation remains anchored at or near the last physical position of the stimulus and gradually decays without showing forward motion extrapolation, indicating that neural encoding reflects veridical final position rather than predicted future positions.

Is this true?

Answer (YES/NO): NO